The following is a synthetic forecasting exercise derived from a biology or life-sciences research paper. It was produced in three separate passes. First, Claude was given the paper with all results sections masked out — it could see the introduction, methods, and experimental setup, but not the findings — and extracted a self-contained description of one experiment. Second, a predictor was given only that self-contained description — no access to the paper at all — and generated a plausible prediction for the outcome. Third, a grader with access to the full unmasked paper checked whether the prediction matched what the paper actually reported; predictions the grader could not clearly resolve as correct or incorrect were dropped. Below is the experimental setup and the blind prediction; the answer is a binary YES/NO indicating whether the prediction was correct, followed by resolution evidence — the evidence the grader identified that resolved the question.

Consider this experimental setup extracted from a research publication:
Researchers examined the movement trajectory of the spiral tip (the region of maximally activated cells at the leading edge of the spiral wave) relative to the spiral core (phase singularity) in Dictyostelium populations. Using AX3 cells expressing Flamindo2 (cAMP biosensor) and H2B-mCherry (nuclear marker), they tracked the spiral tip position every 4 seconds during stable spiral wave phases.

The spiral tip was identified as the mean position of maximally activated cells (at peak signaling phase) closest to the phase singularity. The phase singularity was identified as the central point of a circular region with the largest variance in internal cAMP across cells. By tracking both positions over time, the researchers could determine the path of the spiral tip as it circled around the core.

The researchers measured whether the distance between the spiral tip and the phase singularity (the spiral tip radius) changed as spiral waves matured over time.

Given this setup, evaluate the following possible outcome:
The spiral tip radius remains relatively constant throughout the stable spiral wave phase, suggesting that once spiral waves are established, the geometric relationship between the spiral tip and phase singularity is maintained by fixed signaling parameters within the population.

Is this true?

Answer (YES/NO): NO